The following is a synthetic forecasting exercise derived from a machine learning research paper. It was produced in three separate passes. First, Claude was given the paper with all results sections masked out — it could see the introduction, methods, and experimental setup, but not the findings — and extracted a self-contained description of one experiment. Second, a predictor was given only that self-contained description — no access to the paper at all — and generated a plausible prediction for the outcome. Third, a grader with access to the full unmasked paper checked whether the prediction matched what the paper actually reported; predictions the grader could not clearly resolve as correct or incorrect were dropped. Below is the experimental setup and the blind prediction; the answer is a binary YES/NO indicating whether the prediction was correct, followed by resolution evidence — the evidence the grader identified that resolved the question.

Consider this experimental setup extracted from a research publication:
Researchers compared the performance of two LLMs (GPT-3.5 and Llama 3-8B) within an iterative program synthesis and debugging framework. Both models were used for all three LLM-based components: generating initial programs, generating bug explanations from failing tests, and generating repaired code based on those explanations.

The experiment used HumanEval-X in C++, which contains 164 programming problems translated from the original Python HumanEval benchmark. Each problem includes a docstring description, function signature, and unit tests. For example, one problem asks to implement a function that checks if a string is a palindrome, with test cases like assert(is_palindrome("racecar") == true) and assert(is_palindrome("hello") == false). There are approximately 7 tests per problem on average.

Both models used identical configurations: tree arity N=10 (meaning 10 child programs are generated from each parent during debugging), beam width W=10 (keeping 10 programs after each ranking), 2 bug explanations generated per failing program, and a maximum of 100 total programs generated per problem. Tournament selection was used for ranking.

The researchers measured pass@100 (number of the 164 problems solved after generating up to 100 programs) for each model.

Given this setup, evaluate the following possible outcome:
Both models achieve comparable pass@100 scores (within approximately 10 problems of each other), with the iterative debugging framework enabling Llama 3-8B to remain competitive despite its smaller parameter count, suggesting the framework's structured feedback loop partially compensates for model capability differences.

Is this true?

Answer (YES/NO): NO